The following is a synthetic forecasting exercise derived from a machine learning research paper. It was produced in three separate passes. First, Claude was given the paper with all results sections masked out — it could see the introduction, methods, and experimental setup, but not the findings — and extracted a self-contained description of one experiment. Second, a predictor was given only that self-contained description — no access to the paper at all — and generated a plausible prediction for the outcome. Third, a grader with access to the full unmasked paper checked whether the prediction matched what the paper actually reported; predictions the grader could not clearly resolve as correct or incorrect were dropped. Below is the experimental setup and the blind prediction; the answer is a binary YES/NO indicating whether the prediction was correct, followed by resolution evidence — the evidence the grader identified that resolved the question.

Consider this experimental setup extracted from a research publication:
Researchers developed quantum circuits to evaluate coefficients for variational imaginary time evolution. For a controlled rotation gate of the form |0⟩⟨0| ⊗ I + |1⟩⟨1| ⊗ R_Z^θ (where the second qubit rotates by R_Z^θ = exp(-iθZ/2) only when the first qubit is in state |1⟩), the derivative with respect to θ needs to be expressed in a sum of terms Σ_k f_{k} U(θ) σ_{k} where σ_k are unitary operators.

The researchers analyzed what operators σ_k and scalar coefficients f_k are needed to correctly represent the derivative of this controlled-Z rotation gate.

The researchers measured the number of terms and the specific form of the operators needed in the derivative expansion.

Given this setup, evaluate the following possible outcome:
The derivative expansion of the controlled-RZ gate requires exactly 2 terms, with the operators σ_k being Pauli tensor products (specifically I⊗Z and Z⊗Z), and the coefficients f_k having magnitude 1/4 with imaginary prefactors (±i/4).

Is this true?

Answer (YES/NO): YES